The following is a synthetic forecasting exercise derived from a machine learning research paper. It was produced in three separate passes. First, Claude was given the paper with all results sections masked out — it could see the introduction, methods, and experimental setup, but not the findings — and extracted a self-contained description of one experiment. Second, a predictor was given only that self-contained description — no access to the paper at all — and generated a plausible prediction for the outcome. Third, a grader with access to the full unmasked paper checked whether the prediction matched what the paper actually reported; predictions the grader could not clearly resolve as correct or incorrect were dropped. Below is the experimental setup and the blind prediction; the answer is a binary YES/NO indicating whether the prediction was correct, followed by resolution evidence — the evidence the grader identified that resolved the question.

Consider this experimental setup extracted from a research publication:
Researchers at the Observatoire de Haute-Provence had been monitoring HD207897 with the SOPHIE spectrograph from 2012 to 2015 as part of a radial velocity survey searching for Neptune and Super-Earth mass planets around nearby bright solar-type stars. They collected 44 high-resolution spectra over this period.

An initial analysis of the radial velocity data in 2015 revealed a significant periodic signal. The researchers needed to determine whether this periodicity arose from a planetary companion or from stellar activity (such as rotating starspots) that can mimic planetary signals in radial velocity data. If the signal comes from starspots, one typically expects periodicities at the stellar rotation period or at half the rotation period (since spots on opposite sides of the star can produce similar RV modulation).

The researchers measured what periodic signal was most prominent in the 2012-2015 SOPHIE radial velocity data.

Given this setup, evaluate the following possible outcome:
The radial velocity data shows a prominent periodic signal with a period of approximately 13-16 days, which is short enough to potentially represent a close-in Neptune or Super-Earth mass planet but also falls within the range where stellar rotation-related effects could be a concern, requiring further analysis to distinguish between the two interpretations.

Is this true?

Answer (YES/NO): NO